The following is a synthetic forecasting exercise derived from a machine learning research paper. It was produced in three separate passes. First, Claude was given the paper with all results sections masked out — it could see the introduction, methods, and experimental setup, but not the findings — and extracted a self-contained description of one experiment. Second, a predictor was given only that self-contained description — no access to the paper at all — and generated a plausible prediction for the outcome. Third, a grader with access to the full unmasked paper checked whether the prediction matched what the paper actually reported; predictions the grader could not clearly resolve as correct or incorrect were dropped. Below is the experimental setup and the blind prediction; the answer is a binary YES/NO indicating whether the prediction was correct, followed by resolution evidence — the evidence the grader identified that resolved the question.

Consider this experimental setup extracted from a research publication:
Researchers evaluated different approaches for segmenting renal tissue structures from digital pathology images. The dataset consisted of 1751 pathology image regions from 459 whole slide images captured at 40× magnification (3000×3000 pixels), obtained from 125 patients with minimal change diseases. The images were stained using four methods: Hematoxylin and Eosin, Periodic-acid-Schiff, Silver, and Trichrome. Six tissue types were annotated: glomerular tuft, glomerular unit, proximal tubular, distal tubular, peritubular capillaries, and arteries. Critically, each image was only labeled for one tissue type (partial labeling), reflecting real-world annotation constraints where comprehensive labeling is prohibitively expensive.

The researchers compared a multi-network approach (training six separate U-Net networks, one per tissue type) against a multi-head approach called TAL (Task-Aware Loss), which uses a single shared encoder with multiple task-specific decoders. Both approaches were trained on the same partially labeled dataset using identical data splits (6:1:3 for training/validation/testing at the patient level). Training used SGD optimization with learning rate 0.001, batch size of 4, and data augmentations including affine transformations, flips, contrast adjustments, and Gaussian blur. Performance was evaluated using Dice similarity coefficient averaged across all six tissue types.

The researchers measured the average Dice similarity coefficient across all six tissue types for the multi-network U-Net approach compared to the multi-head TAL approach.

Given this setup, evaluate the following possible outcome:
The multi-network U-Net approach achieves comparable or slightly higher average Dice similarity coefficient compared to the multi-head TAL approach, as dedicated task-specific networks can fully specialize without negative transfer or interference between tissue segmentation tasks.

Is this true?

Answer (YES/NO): NO